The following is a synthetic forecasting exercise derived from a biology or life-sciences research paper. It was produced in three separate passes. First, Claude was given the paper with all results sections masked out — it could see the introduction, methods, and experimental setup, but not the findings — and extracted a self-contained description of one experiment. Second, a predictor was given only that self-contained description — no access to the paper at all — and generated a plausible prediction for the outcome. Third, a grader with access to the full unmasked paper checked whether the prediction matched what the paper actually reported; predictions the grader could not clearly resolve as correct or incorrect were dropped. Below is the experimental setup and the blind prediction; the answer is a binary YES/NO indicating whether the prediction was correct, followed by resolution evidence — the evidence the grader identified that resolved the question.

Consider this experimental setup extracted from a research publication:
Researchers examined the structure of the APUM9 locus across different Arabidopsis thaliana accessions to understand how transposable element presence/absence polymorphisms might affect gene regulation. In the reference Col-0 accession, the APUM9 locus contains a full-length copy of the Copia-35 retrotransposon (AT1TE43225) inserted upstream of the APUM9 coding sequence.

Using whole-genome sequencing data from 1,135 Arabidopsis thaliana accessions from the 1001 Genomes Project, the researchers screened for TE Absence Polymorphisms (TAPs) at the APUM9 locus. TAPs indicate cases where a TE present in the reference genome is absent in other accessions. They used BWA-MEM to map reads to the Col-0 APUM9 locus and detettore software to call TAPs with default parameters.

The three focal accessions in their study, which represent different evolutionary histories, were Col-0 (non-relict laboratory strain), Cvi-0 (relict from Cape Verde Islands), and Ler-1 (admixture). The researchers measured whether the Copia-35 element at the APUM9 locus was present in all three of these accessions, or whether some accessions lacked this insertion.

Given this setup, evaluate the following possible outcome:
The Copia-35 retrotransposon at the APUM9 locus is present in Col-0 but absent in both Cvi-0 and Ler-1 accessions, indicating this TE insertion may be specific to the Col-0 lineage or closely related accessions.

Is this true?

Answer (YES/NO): NO